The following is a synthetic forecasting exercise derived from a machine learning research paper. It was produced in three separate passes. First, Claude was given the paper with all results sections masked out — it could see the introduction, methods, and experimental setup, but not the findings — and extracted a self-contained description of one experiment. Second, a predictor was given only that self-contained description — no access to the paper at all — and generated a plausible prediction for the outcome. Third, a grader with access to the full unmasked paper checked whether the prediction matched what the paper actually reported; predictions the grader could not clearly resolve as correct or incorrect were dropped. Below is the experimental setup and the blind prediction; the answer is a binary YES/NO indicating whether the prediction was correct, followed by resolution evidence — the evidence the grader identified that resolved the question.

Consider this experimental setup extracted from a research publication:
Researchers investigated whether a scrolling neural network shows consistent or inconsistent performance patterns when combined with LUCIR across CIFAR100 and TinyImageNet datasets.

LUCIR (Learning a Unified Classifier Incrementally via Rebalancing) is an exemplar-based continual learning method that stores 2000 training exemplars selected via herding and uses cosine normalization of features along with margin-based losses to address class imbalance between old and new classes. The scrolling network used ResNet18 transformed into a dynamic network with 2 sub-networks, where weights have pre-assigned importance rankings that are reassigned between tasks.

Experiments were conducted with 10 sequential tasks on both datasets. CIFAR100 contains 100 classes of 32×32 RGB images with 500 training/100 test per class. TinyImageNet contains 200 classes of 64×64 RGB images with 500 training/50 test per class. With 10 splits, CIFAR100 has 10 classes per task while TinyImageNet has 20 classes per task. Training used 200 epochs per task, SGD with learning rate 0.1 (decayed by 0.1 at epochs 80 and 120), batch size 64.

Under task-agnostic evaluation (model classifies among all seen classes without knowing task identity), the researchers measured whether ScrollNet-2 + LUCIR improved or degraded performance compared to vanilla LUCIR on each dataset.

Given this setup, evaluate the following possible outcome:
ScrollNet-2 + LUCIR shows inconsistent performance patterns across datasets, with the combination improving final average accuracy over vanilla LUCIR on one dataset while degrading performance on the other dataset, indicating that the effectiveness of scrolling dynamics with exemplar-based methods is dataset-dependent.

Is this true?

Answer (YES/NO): YES